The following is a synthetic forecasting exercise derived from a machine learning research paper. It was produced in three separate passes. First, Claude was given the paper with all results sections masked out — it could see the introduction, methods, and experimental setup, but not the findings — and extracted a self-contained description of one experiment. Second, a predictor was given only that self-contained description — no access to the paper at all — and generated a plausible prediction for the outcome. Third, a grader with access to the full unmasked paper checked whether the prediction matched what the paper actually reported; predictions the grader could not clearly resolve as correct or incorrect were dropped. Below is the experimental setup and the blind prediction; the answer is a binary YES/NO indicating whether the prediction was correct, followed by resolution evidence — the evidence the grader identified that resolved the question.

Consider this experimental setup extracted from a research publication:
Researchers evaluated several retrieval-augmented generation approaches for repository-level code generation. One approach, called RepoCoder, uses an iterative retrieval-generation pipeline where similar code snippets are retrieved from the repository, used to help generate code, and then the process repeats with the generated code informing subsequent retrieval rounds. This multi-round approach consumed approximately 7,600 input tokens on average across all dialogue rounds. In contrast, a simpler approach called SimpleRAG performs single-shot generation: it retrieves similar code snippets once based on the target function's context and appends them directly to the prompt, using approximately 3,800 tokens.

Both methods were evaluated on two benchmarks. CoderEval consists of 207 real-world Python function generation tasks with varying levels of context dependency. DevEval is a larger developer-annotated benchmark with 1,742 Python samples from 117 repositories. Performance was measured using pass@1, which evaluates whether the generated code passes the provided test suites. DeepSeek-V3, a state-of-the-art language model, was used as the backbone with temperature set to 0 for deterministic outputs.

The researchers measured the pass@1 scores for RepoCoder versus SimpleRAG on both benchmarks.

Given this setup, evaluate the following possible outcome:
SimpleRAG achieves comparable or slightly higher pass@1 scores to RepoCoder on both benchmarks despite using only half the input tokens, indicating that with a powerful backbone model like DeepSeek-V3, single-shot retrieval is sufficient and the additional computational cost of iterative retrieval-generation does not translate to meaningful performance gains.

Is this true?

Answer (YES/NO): NO